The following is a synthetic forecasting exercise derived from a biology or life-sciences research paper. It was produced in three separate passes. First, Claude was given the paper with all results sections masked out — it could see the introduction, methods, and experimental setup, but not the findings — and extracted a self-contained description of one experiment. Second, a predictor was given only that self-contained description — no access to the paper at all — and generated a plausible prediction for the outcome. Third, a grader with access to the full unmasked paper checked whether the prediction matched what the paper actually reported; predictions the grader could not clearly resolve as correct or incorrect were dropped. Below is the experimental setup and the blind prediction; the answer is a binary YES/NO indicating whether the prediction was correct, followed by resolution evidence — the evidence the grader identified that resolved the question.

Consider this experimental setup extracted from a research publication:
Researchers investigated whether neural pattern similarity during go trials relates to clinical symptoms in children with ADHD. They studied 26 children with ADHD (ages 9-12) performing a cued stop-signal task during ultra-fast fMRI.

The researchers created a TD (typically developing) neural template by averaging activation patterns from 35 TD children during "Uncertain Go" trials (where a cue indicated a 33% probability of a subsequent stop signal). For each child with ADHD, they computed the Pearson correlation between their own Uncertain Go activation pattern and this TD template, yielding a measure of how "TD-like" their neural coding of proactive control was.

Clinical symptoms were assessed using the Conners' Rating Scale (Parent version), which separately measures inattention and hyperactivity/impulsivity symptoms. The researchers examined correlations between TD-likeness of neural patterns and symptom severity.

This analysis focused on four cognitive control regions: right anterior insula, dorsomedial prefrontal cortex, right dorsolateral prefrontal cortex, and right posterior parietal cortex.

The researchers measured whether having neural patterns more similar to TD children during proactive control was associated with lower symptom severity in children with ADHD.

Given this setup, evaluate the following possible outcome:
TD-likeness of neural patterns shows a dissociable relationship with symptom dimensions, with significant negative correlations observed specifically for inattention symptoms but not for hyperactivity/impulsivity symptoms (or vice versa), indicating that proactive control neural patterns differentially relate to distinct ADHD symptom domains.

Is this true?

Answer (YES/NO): NO